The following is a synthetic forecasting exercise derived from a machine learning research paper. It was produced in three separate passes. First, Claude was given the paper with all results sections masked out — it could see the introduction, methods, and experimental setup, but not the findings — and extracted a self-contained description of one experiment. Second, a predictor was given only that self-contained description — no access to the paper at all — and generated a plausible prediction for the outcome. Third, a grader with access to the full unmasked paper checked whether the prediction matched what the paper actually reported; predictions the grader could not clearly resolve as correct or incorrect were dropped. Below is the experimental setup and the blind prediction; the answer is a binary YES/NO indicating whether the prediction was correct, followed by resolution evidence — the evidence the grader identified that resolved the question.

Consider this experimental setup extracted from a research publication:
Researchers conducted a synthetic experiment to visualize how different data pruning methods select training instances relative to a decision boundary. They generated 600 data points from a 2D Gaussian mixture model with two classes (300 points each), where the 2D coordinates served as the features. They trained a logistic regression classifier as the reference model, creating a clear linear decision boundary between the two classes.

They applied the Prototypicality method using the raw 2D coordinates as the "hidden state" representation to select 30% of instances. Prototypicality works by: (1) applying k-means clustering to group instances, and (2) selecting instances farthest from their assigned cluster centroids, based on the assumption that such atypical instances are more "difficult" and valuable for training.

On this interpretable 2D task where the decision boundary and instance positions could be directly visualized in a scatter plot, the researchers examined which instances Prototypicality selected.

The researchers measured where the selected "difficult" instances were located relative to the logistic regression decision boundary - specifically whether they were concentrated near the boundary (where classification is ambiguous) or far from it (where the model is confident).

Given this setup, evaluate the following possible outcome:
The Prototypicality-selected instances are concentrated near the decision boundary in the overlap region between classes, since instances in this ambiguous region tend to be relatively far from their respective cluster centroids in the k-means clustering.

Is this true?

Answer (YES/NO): NO